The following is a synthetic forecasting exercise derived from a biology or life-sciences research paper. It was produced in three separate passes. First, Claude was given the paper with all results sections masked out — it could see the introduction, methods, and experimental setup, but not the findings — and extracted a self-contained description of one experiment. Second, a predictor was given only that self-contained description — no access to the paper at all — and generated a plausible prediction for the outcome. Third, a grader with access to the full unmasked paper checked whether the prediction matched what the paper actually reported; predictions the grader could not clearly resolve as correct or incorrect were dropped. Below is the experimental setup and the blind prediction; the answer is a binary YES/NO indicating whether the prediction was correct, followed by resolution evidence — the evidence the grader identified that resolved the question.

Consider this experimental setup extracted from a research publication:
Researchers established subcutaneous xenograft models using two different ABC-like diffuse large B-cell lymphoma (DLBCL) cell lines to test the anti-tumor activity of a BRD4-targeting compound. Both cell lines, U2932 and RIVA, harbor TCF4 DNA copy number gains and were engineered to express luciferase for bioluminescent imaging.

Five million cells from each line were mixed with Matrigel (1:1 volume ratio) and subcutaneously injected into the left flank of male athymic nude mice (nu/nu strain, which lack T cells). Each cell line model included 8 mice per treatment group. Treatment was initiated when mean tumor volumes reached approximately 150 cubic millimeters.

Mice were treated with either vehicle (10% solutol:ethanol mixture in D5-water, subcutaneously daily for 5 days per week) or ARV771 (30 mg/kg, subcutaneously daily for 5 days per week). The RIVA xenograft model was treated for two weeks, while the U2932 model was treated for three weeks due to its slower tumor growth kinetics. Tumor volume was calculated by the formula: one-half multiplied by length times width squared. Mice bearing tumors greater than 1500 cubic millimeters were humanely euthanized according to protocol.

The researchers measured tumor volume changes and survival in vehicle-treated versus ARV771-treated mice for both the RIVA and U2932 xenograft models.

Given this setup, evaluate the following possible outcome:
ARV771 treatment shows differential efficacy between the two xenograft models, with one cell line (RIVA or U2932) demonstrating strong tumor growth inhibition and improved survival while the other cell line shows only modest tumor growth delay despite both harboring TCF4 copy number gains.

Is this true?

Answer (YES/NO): NO